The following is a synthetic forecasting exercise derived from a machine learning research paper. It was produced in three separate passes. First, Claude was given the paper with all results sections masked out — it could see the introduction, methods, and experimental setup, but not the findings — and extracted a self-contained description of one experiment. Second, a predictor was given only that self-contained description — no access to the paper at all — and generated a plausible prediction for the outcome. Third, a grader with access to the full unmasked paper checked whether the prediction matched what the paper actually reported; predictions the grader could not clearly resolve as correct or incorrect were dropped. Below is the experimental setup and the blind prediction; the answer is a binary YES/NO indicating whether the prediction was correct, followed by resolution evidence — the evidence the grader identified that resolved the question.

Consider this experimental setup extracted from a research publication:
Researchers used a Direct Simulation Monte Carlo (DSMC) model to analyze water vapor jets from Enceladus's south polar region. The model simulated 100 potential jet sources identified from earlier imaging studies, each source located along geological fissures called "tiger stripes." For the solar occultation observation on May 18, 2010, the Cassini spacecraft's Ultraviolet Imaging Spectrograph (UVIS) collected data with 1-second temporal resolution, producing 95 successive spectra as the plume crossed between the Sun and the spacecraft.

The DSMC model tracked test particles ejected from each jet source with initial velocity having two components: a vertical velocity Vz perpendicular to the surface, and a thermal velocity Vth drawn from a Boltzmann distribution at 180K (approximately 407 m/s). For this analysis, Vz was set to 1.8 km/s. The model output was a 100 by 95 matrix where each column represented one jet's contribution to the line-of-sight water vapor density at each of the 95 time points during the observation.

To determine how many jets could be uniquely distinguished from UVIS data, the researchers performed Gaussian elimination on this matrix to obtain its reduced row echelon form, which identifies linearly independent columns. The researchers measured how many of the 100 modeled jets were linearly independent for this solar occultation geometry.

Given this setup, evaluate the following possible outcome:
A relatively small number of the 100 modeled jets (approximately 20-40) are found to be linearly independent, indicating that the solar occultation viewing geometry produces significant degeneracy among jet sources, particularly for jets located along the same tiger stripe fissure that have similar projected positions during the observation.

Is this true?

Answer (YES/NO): NO